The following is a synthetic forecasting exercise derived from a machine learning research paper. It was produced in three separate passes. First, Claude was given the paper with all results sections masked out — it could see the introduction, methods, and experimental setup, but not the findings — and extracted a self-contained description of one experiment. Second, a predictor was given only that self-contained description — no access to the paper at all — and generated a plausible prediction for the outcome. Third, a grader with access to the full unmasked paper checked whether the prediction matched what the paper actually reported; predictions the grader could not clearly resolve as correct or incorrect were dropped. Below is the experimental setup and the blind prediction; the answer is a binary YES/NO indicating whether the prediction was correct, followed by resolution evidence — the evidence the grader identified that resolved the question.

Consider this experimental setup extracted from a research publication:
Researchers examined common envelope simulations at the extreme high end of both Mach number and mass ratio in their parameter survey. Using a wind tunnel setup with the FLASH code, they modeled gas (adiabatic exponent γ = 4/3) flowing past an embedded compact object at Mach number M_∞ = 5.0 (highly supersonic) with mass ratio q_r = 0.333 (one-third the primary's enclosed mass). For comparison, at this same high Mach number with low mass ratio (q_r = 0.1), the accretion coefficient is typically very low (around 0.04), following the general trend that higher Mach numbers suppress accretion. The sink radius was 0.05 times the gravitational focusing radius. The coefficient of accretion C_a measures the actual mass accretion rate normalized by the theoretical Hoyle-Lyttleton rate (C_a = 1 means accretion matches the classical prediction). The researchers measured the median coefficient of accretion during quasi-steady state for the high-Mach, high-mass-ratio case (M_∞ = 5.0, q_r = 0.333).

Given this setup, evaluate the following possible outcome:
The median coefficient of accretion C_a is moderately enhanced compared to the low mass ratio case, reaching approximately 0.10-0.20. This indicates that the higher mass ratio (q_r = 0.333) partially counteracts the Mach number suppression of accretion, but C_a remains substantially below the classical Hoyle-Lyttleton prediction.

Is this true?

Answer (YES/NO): NO